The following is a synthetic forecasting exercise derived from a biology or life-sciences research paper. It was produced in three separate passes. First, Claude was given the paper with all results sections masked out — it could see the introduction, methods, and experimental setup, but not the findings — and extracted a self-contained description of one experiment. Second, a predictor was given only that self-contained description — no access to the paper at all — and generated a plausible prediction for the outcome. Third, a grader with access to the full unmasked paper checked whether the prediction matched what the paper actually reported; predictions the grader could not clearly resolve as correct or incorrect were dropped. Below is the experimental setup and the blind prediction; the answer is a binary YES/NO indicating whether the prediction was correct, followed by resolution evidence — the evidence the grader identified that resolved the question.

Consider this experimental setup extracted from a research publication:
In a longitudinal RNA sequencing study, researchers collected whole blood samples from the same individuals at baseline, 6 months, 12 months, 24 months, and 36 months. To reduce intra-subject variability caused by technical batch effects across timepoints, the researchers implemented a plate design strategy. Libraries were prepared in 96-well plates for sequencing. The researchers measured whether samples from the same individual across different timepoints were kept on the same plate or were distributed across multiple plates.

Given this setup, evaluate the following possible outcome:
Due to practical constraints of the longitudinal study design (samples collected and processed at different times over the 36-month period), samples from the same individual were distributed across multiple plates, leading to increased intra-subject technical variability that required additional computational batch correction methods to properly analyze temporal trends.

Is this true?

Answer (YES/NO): NO